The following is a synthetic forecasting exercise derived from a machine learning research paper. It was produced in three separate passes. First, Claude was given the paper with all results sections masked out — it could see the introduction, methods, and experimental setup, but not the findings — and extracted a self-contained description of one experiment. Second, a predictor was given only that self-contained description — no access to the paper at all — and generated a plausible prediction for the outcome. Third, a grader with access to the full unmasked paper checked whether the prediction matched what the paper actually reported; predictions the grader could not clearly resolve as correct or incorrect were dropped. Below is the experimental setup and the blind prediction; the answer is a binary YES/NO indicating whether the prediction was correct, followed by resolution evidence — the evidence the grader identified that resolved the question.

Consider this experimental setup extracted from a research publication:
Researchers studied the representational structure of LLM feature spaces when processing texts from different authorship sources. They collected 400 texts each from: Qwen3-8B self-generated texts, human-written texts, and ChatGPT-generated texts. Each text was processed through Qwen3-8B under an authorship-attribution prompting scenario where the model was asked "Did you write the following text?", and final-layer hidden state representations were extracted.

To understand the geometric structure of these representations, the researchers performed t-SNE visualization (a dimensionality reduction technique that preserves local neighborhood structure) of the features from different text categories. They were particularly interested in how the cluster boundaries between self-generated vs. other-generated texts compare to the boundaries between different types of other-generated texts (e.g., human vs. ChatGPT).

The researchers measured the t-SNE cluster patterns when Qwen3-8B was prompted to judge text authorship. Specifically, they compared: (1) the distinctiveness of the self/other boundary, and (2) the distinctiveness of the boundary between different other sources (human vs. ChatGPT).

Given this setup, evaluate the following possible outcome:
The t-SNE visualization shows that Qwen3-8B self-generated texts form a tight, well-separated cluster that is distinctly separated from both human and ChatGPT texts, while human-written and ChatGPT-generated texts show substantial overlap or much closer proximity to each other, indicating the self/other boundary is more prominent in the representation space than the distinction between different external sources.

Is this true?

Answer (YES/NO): YES